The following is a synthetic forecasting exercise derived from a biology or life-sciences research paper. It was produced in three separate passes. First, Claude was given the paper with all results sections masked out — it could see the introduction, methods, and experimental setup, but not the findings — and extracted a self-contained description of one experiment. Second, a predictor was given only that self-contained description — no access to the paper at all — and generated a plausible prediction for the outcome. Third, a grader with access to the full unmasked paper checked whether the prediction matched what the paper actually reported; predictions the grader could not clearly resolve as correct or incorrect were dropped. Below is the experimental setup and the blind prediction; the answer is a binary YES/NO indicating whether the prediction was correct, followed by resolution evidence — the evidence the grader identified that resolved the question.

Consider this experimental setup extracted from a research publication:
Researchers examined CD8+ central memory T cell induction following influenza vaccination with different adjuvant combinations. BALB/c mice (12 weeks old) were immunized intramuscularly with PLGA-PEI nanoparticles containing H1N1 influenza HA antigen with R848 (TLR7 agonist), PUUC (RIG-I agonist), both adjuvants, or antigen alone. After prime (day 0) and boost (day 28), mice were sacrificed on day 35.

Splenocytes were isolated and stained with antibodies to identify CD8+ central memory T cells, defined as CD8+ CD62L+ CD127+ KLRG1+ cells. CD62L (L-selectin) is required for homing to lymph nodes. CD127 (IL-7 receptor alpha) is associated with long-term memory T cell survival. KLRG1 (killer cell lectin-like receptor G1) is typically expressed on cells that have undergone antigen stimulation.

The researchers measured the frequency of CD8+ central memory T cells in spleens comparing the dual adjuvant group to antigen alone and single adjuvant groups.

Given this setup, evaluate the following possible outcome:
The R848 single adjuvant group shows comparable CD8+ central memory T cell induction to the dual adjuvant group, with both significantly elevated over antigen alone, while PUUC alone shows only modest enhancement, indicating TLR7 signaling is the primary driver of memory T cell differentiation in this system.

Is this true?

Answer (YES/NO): NO